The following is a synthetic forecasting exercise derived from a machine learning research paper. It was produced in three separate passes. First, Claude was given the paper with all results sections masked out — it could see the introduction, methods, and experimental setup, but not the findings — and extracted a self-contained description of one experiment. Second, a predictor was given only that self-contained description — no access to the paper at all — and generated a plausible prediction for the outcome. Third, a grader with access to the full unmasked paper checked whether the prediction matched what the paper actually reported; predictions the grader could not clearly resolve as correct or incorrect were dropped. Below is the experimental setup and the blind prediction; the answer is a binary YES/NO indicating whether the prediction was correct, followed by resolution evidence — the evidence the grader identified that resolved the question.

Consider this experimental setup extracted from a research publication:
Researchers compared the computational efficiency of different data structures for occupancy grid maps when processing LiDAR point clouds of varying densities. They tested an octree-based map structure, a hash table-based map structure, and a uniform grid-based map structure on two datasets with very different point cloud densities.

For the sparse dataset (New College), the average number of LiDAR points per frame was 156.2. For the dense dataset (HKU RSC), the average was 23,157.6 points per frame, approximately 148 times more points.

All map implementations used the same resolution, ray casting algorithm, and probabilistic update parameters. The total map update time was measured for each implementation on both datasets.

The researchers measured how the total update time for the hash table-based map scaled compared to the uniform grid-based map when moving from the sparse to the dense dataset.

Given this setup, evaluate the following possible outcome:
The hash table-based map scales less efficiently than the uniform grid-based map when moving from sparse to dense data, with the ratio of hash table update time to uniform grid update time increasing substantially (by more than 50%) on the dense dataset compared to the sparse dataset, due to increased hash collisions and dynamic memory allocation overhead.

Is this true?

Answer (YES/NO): YES